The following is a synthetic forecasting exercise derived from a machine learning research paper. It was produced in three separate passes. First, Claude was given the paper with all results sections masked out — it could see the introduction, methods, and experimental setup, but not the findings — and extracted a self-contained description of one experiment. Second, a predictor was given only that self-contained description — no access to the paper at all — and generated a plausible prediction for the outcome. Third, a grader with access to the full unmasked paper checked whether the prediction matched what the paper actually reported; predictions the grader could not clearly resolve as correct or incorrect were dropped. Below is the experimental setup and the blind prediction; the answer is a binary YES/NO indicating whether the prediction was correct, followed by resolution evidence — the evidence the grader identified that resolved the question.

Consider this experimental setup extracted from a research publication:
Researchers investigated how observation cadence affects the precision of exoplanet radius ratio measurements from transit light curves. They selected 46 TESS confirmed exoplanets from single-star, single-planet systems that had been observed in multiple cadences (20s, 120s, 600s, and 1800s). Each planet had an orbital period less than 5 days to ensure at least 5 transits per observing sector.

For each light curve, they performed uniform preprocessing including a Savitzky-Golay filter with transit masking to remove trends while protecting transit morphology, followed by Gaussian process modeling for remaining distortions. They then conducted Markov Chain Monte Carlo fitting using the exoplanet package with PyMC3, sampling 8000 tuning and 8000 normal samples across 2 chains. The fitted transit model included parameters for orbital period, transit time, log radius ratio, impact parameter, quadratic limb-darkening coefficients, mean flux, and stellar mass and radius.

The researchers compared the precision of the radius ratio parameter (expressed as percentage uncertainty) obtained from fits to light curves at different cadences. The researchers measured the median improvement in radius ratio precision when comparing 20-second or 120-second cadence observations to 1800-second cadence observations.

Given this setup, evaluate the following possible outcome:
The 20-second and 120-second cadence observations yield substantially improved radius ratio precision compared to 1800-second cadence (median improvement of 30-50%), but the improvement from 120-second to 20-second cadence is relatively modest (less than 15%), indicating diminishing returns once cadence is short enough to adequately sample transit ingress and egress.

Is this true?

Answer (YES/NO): YES